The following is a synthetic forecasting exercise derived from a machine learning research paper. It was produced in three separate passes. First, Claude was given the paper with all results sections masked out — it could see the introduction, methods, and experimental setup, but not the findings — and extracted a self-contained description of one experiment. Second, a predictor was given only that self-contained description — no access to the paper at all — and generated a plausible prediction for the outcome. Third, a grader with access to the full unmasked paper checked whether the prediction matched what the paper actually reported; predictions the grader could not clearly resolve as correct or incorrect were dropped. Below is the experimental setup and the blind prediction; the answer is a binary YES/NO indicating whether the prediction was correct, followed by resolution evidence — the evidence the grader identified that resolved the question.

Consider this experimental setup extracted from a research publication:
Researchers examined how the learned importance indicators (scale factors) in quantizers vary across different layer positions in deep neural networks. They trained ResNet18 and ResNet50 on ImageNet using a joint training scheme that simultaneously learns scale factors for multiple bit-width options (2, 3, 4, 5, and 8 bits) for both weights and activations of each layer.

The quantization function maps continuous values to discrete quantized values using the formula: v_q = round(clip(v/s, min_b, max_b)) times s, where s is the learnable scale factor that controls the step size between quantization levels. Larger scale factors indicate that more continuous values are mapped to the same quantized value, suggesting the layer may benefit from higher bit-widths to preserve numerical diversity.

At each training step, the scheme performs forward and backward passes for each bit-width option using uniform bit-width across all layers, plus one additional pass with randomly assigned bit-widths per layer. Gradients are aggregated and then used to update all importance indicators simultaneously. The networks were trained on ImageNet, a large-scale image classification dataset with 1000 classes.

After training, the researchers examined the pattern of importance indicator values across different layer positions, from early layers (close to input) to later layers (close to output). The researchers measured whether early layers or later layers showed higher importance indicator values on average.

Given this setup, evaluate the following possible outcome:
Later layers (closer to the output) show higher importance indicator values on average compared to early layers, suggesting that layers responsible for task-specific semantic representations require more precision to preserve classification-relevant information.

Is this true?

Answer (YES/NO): YES